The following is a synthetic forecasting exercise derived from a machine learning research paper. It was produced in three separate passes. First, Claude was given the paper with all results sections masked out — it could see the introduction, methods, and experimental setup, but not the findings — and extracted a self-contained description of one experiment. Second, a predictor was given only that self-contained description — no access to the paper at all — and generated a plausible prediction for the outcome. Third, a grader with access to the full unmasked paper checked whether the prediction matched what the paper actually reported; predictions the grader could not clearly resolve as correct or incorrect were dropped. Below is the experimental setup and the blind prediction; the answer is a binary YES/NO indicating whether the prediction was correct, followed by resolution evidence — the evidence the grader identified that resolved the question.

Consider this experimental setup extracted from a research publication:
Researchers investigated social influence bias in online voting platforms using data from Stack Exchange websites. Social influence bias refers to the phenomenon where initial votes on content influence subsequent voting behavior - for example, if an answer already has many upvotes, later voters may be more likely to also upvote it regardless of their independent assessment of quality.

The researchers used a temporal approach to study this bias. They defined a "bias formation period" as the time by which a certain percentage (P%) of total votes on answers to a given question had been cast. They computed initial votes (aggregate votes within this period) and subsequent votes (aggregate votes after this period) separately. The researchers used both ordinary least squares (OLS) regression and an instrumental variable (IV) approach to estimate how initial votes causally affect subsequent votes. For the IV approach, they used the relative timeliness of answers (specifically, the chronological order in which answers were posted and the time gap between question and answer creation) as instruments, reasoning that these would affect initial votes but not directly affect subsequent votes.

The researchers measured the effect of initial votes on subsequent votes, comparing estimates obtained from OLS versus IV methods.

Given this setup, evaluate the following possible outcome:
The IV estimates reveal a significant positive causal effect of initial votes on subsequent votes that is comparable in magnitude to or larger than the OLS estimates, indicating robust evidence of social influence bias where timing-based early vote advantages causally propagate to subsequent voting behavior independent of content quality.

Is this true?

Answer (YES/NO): NO